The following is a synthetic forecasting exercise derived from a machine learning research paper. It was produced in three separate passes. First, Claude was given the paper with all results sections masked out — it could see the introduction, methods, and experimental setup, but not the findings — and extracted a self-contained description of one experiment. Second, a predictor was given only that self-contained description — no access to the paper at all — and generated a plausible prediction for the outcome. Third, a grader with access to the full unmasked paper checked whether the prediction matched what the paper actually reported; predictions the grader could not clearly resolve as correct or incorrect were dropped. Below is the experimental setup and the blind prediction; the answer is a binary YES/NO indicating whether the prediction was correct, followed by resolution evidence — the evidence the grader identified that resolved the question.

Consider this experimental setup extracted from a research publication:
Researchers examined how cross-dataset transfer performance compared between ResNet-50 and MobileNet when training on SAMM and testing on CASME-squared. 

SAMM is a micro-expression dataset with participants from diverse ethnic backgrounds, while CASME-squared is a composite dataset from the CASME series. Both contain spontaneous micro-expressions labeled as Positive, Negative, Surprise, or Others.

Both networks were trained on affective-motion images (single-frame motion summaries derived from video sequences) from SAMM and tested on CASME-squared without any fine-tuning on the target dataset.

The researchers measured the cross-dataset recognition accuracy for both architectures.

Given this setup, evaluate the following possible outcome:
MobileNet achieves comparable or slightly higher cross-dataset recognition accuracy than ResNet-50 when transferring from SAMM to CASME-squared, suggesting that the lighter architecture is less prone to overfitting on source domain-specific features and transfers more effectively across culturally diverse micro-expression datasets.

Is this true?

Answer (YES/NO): NO